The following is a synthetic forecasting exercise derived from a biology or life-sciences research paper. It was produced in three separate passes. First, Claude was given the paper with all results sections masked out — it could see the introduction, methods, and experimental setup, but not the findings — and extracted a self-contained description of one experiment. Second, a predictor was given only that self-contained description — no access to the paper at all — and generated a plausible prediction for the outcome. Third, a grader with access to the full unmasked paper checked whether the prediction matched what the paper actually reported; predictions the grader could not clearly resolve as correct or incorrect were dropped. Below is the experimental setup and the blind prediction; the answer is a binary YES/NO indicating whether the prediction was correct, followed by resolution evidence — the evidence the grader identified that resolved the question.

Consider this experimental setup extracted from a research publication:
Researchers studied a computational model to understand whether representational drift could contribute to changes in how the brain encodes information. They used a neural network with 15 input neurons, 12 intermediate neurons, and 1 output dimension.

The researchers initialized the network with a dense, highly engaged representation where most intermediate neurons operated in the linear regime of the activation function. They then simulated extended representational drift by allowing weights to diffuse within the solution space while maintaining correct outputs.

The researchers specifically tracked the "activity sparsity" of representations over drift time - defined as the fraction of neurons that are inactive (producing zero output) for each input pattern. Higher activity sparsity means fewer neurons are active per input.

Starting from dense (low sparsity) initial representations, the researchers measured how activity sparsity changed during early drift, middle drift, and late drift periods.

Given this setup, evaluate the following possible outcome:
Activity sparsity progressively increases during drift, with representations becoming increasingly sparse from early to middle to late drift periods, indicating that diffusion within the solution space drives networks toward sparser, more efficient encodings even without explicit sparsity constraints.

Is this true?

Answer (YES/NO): NO